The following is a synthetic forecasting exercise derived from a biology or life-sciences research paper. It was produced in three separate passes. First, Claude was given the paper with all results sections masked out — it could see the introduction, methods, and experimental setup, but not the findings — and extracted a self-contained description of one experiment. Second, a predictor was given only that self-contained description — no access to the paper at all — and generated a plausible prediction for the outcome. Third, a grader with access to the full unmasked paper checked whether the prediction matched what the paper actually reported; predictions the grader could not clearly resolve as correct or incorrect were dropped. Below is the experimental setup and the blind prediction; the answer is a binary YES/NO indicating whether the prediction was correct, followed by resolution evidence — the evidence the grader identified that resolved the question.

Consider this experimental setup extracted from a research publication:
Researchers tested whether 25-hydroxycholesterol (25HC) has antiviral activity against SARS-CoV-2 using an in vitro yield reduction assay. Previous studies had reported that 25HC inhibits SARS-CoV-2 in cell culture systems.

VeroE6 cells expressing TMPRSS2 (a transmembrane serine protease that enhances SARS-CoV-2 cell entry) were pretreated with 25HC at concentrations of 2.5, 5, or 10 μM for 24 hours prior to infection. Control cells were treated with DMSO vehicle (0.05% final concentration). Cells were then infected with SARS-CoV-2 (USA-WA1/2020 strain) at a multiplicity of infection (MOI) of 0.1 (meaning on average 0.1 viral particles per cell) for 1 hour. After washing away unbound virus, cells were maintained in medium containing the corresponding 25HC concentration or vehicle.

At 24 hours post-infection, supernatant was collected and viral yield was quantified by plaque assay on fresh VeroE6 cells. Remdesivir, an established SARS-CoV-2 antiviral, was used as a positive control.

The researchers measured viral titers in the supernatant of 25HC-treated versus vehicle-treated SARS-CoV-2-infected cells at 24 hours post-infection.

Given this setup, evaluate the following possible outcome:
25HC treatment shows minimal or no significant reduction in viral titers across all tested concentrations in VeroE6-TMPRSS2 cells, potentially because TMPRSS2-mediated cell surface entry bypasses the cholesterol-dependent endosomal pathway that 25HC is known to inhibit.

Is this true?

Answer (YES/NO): YES